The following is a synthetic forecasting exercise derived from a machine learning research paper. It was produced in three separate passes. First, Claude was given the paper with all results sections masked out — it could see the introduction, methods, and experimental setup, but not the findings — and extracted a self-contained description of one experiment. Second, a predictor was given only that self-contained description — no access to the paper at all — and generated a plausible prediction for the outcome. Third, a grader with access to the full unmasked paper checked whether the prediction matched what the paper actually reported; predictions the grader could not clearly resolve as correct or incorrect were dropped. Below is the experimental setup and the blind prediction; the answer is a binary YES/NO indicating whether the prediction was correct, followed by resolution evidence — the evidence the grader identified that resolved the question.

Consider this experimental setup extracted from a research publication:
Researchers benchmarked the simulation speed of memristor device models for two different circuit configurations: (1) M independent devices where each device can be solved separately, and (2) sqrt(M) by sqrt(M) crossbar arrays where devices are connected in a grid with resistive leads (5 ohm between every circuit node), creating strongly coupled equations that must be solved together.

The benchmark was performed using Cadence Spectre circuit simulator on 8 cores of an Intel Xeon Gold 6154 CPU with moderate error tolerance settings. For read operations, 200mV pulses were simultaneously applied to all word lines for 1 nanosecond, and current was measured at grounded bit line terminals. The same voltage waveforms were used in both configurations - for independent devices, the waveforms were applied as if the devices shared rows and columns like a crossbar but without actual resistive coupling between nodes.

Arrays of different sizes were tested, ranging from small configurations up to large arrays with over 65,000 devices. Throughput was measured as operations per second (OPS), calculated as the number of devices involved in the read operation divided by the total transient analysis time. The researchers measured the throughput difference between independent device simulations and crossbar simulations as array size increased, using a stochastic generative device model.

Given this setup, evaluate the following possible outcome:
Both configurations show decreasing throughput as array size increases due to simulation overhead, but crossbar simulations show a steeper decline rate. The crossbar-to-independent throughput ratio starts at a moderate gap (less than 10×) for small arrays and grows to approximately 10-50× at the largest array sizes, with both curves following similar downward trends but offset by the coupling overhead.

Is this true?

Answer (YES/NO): NO